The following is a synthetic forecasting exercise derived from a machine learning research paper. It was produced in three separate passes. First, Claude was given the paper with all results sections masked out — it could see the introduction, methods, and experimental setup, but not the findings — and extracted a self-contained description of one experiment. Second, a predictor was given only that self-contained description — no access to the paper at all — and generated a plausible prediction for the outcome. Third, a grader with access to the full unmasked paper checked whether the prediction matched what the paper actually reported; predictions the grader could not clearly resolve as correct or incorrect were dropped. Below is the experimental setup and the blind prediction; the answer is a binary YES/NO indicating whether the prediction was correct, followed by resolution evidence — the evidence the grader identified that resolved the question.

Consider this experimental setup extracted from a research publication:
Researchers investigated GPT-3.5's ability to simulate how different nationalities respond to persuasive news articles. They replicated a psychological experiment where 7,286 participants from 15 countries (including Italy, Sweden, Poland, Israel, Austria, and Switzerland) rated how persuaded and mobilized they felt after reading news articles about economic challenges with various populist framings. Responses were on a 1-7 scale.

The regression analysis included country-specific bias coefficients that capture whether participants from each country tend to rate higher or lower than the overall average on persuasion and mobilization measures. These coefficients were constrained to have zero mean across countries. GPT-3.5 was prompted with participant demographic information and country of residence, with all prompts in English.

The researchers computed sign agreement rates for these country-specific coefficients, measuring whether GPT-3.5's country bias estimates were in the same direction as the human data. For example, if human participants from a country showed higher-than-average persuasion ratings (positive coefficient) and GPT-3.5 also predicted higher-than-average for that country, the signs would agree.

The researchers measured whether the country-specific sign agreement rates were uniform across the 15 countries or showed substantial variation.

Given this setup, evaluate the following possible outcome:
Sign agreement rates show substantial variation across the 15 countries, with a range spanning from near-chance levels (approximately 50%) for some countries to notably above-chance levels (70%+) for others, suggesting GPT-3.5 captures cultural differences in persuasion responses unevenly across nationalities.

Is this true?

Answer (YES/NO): NO